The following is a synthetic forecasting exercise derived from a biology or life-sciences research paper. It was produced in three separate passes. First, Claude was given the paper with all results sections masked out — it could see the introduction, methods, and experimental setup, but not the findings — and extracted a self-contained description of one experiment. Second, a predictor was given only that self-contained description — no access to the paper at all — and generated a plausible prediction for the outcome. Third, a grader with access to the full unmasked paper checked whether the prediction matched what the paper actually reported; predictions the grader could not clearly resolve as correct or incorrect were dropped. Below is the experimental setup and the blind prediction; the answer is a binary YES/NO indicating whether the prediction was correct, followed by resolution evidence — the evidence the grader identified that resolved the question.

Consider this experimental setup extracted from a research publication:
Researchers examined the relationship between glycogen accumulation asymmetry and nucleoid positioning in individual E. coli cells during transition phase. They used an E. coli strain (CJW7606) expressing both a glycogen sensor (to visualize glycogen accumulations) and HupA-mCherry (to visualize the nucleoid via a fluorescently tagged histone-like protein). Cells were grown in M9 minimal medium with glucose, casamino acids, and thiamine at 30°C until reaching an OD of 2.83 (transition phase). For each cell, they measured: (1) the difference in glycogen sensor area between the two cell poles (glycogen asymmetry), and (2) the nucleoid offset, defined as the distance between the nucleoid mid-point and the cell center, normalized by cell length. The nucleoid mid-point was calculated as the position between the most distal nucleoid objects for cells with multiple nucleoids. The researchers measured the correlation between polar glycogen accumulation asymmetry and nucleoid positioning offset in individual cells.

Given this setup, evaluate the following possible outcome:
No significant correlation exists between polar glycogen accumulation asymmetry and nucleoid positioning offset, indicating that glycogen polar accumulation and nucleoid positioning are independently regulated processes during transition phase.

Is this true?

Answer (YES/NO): NO